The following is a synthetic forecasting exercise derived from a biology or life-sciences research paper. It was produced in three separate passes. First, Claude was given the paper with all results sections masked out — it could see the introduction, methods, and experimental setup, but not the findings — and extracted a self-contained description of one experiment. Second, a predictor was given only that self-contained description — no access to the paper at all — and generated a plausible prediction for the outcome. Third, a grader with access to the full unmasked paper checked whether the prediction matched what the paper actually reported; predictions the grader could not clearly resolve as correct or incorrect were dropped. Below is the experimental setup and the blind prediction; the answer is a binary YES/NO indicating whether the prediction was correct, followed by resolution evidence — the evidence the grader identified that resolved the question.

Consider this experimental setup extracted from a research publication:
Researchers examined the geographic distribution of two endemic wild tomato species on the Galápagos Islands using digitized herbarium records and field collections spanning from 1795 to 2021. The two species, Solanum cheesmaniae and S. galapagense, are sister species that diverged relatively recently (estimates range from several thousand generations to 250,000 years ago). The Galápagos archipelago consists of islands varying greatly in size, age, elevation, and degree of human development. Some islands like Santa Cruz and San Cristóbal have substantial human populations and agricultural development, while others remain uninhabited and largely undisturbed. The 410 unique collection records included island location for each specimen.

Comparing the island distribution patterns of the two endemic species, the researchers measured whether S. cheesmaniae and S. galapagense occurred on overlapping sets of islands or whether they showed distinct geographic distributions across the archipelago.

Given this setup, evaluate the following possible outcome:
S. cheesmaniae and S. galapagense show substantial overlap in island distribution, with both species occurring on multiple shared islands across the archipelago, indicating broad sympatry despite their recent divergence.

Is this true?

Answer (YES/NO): NO